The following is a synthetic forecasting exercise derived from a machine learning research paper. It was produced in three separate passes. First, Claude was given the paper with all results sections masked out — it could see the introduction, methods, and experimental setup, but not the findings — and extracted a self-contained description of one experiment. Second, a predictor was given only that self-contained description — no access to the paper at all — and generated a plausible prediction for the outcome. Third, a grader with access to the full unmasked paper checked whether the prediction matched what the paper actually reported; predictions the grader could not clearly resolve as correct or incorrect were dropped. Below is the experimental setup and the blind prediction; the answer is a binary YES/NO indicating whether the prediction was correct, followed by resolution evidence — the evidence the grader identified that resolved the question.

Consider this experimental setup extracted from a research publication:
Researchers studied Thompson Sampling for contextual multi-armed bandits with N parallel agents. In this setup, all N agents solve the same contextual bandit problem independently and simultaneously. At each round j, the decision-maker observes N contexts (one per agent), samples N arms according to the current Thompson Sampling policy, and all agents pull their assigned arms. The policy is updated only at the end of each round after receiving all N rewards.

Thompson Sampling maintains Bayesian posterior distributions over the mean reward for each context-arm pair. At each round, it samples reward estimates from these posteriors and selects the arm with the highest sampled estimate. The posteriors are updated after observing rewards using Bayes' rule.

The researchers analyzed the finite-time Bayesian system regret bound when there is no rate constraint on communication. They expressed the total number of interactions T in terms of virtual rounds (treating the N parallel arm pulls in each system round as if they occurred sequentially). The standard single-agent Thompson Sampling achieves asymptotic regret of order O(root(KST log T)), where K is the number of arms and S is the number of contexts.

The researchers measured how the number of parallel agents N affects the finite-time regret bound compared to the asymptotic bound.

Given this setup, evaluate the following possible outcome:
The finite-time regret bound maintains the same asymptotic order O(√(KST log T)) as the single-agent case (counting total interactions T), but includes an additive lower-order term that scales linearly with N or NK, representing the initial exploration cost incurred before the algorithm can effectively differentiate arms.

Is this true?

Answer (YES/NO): NO